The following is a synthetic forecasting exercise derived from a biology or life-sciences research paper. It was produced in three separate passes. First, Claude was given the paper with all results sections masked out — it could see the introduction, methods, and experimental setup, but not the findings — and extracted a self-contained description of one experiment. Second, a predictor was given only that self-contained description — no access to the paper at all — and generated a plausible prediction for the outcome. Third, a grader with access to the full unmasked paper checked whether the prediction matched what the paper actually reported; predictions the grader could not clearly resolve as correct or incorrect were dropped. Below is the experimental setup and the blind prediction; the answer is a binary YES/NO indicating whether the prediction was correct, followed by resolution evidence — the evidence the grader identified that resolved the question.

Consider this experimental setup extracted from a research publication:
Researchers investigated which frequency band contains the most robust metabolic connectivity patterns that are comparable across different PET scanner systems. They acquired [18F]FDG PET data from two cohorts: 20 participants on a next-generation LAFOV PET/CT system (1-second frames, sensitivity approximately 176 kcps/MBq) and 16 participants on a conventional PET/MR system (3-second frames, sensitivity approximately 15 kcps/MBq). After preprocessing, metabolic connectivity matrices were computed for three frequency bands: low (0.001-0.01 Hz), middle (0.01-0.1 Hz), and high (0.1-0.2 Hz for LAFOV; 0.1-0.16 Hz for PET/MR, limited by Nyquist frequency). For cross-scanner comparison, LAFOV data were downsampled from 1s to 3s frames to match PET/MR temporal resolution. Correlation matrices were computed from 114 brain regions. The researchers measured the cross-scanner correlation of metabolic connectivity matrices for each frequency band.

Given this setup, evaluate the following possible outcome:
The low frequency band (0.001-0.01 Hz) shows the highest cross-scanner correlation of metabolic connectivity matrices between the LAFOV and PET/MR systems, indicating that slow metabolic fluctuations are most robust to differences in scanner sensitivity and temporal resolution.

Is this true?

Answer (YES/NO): NO